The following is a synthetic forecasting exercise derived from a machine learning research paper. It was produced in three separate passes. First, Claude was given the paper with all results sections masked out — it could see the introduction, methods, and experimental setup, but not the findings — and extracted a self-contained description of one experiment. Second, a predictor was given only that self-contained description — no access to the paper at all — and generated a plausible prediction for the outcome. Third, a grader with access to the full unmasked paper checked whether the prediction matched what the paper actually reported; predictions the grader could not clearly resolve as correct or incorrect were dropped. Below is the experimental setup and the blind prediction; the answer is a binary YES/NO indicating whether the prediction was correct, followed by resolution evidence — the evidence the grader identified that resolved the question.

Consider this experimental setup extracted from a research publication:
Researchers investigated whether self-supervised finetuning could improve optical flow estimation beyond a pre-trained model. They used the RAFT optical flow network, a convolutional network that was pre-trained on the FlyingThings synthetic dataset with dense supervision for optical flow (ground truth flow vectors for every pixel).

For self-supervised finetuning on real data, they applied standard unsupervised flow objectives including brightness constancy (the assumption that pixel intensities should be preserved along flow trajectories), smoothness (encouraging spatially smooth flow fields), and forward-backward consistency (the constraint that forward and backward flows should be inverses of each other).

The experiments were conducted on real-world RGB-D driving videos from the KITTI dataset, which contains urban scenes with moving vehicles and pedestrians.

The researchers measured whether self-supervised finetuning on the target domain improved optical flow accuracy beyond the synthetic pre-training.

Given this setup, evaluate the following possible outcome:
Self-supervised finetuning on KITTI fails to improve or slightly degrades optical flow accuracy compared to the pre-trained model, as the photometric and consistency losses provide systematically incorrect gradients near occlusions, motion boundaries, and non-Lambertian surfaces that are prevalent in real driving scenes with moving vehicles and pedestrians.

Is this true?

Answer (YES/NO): NO